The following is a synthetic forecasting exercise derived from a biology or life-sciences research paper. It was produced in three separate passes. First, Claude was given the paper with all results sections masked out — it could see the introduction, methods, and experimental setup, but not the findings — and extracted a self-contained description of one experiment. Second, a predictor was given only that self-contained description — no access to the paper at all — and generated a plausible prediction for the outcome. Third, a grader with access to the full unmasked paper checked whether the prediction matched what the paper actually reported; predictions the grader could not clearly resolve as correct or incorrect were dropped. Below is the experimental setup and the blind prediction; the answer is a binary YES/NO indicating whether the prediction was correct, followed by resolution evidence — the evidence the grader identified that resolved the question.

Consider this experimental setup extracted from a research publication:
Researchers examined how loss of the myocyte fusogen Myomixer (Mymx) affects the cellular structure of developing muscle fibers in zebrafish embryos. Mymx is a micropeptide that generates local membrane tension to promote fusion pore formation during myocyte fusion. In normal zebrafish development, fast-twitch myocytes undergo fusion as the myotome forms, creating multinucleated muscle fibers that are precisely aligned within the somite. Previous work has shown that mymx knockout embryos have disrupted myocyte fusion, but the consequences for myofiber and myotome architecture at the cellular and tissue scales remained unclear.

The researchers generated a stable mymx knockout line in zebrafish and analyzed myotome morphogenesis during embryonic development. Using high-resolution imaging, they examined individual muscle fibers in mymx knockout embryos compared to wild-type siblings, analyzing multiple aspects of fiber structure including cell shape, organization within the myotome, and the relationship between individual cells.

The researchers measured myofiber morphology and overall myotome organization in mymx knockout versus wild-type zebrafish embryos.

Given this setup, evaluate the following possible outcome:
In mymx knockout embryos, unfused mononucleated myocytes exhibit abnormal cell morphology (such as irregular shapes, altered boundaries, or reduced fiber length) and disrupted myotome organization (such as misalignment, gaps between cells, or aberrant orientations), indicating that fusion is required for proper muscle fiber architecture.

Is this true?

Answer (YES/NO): NO